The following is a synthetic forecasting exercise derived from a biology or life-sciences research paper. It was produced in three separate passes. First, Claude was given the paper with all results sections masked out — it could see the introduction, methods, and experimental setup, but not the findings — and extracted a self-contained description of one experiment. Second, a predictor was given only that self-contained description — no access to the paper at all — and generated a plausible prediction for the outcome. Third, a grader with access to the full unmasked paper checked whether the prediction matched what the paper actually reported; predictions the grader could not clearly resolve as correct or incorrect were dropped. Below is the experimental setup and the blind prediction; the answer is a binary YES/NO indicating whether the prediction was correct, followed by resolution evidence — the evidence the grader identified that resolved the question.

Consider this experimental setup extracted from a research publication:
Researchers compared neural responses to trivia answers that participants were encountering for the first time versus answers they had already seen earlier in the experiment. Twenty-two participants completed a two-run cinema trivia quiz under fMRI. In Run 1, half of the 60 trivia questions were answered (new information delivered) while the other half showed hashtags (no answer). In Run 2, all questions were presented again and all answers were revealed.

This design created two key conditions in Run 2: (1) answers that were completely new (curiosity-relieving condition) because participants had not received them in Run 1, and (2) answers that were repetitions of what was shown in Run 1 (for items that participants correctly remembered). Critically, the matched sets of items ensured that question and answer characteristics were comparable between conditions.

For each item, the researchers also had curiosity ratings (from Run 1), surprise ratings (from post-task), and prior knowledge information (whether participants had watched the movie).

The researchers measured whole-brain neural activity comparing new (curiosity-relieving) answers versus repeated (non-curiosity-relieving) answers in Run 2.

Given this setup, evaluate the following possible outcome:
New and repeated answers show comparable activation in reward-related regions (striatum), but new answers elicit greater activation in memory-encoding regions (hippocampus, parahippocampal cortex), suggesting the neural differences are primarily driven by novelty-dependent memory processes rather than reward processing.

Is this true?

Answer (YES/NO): NO